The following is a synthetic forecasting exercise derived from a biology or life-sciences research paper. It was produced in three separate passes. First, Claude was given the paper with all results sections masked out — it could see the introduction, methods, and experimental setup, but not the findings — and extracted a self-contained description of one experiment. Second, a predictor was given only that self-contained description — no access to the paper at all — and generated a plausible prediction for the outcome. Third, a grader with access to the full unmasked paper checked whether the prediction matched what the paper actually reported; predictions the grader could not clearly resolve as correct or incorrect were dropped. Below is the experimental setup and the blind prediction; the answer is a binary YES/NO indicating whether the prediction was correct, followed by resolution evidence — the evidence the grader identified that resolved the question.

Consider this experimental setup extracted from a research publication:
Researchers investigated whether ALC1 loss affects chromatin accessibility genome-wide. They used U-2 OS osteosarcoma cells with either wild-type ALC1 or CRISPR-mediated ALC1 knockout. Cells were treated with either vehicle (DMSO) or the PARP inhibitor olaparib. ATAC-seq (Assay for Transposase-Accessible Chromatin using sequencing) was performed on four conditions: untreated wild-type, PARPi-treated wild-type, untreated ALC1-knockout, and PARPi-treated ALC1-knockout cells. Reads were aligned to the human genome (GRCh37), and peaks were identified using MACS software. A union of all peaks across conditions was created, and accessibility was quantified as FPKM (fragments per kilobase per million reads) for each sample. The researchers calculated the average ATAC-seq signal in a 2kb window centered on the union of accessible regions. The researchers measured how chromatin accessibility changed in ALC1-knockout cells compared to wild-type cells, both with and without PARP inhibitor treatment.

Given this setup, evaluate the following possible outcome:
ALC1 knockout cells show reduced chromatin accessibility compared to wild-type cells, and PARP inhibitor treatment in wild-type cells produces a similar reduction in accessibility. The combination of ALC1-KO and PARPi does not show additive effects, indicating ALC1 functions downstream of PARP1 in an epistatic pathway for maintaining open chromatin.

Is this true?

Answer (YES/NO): NO